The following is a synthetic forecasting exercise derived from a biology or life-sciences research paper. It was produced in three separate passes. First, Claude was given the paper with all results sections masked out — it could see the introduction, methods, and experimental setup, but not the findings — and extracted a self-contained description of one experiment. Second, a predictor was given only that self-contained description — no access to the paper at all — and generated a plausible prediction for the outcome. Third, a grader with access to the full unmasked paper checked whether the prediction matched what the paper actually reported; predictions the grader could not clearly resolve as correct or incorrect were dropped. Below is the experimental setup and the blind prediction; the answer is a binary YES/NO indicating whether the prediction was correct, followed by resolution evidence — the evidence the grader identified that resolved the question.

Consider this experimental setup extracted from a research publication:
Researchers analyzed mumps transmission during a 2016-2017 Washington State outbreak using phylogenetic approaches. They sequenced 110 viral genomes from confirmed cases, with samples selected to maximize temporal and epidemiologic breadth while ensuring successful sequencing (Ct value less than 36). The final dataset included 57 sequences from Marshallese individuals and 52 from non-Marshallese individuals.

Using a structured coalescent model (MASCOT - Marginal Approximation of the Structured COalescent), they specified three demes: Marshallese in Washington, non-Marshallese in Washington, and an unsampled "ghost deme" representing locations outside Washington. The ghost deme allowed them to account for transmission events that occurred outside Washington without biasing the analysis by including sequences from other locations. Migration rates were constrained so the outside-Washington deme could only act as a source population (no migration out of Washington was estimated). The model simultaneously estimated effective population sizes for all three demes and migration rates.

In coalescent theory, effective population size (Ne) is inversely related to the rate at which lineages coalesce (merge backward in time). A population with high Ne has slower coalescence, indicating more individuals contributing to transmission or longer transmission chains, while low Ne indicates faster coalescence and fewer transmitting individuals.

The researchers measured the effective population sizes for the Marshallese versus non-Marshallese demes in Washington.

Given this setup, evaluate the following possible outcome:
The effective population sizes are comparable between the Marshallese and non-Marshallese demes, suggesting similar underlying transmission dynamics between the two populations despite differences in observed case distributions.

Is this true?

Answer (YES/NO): NO